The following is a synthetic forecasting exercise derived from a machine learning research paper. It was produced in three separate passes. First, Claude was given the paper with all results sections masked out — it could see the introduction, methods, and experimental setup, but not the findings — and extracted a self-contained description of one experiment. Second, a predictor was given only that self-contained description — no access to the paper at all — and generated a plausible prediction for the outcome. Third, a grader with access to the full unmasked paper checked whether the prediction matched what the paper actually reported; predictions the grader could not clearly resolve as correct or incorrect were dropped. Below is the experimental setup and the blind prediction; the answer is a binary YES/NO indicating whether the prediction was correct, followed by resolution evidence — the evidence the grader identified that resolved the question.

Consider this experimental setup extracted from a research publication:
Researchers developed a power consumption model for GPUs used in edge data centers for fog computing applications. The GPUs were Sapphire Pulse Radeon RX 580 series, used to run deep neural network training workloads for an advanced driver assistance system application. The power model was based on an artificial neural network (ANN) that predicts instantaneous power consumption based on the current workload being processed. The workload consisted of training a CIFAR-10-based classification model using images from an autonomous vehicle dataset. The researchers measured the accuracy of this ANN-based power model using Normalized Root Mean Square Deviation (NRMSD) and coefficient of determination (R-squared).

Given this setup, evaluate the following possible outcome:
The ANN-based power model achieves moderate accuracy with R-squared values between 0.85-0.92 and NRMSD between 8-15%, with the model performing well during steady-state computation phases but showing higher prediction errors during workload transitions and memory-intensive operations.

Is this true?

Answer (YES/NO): NO